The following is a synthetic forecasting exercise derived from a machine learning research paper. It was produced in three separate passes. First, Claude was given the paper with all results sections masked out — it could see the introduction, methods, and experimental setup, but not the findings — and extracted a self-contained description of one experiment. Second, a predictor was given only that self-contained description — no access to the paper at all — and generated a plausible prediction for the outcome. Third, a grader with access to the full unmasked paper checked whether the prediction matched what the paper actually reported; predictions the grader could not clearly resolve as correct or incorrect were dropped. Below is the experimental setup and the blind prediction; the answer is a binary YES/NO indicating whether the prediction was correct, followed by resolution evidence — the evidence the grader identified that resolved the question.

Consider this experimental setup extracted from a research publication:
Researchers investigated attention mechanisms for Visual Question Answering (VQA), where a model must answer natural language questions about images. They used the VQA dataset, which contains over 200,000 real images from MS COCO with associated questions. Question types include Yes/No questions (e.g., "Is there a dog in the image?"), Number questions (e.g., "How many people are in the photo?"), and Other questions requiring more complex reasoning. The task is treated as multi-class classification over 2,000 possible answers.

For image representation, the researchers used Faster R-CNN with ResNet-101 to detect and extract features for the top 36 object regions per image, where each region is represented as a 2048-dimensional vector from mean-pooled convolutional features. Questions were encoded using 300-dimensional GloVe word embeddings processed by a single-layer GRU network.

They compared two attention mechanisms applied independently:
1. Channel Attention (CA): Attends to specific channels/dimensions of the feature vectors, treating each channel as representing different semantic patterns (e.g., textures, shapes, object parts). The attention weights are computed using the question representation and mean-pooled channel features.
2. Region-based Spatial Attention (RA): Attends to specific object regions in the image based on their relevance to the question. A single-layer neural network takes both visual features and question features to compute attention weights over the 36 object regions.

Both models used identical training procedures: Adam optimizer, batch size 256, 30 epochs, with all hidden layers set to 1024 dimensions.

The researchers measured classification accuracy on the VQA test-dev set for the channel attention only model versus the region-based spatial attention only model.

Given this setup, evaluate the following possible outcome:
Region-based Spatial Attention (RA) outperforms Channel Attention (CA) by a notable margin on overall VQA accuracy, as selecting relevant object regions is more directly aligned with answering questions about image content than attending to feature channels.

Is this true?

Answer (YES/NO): YES